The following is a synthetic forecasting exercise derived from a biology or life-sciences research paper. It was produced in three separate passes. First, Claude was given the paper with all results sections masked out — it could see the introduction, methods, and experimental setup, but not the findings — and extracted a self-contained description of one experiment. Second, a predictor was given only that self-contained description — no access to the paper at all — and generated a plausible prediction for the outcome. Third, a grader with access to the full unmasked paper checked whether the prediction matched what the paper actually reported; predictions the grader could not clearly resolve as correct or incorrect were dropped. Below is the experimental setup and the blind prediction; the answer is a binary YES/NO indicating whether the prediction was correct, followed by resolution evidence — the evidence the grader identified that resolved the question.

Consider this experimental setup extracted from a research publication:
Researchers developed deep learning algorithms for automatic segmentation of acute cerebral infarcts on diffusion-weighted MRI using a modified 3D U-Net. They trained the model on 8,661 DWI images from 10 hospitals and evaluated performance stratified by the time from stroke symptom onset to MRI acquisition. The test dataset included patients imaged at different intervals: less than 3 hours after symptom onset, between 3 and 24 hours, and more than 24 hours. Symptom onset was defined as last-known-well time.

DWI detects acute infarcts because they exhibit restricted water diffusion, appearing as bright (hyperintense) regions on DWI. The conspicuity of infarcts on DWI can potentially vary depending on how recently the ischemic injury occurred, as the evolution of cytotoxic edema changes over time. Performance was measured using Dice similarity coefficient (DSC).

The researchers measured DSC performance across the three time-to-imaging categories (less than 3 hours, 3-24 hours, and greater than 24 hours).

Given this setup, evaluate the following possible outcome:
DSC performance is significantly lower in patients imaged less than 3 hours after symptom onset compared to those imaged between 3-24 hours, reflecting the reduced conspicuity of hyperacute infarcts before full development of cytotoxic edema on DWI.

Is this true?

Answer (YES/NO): YES